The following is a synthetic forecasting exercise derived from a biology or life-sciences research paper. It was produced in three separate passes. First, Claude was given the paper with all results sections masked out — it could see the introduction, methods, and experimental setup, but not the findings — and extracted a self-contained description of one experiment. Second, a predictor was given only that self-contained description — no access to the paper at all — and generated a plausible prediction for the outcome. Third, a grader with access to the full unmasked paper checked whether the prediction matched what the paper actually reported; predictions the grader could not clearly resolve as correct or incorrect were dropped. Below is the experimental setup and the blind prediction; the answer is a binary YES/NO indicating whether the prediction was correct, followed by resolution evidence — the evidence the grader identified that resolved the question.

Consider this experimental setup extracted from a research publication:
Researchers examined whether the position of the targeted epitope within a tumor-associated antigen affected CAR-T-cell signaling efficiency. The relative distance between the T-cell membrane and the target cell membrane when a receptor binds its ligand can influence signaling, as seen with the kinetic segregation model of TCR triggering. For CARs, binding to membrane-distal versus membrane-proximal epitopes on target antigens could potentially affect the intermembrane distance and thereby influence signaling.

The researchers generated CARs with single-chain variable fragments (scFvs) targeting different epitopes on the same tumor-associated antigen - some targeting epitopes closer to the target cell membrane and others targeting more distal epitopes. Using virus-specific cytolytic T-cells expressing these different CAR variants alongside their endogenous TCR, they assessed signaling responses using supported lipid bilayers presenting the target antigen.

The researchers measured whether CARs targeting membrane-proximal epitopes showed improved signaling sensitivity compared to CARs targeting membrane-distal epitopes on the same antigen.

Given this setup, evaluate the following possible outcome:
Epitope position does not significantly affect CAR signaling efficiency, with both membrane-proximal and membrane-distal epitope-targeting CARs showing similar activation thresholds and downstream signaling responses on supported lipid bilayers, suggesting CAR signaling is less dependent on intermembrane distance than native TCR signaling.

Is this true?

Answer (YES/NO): YES